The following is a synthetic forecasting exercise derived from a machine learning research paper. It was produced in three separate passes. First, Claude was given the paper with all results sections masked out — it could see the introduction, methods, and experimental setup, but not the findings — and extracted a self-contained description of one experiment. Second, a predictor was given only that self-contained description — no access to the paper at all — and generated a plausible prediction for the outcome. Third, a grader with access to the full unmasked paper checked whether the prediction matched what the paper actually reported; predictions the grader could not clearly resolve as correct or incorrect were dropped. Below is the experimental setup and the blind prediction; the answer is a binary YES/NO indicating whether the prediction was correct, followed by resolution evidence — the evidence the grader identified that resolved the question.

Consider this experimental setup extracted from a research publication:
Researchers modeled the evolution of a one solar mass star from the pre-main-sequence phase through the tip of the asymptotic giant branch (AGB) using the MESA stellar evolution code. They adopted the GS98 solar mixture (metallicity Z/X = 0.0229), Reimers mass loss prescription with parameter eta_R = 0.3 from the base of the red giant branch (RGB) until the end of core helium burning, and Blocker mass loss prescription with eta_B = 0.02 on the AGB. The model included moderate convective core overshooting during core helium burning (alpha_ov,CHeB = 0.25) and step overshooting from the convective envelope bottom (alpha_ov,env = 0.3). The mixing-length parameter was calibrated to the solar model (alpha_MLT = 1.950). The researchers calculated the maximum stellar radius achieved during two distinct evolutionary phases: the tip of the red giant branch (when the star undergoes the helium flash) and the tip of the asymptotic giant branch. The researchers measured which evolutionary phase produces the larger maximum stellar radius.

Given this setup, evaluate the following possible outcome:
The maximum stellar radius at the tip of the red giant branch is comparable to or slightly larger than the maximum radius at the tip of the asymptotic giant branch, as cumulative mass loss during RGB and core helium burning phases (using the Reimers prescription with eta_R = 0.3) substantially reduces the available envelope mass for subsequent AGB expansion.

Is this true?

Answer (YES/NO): YES